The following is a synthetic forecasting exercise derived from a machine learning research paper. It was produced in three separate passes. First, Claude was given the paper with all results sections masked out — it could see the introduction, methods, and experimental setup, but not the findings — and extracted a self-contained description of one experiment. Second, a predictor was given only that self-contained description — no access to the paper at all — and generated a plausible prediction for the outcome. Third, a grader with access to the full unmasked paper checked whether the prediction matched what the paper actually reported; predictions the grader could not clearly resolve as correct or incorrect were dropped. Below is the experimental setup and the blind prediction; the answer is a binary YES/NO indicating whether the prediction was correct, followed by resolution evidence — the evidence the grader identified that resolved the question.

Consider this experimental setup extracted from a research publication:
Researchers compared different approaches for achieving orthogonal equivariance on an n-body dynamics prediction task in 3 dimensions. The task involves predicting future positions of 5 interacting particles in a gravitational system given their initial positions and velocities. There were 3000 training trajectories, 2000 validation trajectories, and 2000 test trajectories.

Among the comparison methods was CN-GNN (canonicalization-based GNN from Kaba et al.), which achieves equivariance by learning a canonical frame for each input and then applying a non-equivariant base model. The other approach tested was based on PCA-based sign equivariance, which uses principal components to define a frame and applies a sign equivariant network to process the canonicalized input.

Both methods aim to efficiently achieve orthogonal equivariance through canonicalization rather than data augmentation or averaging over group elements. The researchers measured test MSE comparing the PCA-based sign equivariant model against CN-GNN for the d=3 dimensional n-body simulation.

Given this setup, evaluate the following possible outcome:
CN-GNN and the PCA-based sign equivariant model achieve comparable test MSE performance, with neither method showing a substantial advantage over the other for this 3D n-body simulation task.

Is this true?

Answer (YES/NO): NO